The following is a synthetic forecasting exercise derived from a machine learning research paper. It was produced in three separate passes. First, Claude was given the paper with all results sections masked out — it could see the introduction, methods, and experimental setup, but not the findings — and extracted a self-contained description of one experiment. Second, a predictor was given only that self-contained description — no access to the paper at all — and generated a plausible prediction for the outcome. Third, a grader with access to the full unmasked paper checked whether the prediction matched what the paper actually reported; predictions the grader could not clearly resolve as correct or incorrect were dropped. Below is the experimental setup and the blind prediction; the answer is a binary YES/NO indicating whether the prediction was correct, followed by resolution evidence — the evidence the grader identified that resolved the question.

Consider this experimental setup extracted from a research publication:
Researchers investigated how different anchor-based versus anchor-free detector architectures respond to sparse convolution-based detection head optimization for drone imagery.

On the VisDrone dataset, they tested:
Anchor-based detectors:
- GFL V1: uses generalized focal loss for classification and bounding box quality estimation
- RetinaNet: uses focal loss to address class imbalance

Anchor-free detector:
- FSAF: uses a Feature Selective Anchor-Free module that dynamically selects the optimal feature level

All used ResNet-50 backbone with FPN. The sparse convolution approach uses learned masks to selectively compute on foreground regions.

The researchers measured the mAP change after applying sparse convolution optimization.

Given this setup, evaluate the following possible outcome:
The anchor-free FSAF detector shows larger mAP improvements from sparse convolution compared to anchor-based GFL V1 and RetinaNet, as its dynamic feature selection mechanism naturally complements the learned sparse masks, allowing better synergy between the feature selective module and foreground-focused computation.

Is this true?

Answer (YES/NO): NO